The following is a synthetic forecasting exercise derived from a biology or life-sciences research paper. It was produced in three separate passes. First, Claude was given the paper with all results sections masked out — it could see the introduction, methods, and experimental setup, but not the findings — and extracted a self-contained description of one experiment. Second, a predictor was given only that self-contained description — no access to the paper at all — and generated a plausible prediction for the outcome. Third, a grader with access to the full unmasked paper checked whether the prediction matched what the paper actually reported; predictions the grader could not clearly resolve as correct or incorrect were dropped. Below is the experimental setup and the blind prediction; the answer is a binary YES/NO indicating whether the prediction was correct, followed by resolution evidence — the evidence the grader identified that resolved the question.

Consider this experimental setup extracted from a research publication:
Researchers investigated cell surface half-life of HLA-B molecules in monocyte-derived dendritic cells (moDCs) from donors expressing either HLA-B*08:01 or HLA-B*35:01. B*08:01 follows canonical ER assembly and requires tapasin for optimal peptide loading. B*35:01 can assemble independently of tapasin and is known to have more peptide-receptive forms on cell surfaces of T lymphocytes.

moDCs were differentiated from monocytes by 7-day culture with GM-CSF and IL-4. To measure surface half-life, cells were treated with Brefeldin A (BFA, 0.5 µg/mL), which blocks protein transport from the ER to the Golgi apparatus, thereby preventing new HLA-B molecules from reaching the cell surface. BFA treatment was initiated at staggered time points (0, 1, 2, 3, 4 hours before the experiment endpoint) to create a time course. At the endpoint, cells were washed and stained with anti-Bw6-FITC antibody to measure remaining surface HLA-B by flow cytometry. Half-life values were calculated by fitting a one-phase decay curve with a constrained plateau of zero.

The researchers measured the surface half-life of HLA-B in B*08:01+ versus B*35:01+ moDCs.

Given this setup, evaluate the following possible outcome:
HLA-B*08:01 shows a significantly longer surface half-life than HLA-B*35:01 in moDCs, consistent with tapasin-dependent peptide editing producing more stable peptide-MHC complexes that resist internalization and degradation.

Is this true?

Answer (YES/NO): YES